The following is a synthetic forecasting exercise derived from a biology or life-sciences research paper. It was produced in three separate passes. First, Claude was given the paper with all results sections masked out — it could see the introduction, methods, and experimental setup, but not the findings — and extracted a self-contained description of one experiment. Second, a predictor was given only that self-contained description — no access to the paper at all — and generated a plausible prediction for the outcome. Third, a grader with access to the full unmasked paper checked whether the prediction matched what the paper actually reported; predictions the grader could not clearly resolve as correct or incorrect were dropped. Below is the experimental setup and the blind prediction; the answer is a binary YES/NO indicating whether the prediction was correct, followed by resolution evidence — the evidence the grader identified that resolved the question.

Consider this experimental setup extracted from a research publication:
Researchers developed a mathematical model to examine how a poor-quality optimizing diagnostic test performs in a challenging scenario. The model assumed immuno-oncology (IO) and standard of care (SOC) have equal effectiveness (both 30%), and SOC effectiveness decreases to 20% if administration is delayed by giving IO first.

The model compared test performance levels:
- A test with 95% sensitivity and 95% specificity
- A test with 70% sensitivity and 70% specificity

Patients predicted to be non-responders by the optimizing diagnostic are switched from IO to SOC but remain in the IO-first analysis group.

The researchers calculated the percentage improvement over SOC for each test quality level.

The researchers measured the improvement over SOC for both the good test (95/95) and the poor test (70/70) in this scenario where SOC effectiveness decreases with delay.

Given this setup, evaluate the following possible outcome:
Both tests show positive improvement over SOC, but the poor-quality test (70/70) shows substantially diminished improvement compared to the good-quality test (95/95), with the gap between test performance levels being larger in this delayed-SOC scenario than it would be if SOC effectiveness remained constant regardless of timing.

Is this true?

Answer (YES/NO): YES